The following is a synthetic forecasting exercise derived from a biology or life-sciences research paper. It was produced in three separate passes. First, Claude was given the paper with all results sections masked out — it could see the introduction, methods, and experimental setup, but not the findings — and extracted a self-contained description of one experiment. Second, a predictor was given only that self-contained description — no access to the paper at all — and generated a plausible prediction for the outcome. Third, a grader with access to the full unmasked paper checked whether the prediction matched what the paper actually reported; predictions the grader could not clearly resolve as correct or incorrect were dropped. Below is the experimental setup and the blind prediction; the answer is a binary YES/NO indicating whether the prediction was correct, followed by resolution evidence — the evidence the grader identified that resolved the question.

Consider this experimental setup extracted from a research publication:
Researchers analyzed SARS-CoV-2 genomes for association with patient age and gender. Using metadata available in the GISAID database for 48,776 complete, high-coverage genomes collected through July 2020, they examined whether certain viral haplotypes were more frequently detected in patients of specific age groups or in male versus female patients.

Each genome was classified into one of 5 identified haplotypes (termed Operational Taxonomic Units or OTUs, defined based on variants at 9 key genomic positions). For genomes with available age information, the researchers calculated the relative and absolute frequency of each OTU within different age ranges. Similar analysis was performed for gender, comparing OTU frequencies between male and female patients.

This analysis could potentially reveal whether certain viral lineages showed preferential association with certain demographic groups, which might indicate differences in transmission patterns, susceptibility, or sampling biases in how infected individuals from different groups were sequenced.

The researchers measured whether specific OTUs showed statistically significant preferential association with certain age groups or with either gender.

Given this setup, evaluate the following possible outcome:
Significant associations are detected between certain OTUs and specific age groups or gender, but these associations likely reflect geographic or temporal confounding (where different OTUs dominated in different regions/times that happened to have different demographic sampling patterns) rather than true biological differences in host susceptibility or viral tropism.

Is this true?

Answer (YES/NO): NO